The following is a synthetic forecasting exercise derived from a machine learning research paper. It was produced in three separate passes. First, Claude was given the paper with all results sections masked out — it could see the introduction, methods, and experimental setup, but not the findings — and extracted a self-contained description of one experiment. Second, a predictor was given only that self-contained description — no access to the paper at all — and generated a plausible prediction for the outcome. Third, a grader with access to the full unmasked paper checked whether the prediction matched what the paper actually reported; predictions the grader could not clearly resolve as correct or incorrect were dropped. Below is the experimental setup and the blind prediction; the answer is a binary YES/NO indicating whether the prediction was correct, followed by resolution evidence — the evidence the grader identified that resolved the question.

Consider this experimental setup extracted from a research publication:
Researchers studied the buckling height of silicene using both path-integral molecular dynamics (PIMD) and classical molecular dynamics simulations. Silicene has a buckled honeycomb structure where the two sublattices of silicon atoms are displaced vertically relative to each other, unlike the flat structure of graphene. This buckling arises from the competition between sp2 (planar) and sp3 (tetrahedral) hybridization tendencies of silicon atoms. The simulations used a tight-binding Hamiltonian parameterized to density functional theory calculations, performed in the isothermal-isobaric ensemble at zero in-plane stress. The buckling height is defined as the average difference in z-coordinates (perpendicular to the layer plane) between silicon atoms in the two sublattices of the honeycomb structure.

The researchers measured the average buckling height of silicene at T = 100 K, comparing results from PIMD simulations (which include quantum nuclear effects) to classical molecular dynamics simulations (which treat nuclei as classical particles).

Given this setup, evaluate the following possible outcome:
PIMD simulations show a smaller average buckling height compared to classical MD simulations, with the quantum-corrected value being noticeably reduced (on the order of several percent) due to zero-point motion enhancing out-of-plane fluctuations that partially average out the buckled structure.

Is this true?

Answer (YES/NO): NO